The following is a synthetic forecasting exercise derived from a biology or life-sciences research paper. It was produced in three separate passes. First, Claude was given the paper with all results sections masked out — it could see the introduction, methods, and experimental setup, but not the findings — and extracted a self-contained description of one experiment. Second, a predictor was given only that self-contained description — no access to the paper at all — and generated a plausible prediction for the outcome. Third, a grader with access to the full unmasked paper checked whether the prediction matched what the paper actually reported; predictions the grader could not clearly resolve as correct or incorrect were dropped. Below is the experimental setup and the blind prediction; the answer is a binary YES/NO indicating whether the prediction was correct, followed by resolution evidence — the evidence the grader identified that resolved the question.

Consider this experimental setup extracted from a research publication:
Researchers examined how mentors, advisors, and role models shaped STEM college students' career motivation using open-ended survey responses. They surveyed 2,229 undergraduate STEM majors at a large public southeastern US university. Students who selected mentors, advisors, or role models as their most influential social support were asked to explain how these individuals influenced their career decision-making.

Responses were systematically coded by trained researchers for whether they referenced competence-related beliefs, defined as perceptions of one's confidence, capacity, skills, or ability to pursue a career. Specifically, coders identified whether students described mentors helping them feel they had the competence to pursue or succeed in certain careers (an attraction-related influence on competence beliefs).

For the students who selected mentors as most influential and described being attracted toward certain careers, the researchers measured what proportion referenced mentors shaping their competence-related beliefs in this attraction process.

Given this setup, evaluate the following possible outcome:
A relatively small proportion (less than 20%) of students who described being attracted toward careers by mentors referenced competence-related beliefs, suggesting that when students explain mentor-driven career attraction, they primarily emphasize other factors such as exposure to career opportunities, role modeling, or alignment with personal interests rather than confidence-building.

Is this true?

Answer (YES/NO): YES